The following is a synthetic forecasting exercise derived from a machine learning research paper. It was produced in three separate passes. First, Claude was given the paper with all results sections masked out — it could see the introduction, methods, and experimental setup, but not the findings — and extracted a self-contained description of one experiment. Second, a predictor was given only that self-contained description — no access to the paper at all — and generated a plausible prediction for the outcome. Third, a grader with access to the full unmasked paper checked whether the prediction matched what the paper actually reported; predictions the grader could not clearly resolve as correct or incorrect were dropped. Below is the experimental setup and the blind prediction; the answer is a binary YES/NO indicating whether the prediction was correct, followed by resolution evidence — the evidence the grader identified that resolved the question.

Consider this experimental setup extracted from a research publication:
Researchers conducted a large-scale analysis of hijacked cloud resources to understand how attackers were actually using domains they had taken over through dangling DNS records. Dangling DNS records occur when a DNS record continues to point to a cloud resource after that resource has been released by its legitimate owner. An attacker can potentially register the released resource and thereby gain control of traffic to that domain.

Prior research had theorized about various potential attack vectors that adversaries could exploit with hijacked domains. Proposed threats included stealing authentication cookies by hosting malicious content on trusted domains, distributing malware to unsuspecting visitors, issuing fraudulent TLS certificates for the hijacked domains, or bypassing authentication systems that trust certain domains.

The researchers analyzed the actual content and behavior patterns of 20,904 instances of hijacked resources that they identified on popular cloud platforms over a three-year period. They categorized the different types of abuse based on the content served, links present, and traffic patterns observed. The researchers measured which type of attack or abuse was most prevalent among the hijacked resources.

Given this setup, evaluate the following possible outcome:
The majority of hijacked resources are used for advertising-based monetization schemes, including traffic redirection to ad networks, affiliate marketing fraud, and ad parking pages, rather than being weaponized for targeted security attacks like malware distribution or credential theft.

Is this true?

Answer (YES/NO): NO